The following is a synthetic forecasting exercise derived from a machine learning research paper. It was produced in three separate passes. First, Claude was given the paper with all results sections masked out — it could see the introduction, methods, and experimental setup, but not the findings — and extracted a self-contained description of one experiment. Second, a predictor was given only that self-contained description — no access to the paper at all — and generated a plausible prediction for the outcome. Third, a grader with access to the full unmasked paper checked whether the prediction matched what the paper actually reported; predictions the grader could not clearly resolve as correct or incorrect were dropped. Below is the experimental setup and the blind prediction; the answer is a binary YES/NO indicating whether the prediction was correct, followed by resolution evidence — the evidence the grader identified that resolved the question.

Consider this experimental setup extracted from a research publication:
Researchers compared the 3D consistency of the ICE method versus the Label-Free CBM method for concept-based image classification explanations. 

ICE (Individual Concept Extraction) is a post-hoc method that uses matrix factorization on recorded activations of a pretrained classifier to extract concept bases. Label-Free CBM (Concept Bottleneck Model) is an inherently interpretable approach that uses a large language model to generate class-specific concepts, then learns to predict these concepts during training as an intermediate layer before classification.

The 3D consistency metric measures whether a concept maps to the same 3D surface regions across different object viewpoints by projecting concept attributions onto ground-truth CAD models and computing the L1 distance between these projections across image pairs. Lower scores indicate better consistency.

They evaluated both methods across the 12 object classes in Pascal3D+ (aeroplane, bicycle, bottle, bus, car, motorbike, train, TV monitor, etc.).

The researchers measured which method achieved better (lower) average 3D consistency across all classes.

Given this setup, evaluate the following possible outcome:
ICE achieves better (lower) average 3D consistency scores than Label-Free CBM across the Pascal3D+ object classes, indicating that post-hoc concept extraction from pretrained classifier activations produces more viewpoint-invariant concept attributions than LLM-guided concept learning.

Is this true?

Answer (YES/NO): YES